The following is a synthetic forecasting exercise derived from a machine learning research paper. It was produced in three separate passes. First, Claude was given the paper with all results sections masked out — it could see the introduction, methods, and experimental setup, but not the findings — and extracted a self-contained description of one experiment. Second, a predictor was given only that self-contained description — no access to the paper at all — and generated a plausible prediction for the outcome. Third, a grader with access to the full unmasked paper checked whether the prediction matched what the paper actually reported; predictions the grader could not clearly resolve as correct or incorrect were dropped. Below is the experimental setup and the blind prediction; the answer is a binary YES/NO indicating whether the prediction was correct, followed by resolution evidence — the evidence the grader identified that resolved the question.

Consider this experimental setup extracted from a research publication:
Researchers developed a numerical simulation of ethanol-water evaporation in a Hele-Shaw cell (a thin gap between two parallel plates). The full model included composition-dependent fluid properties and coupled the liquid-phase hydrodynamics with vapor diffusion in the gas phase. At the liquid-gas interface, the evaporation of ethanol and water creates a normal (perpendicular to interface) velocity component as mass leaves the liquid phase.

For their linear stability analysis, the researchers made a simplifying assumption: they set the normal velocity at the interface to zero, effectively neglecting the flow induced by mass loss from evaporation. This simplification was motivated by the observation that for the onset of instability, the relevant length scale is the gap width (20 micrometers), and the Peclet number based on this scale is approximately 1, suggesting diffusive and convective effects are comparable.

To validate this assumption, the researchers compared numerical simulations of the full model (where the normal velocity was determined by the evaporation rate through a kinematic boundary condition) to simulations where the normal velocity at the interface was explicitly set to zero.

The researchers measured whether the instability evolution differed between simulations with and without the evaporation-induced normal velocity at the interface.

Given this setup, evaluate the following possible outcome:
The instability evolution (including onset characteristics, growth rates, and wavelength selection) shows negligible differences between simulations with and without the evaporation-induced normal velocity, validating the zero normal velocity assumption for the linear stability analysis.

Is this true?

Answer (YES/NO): YES